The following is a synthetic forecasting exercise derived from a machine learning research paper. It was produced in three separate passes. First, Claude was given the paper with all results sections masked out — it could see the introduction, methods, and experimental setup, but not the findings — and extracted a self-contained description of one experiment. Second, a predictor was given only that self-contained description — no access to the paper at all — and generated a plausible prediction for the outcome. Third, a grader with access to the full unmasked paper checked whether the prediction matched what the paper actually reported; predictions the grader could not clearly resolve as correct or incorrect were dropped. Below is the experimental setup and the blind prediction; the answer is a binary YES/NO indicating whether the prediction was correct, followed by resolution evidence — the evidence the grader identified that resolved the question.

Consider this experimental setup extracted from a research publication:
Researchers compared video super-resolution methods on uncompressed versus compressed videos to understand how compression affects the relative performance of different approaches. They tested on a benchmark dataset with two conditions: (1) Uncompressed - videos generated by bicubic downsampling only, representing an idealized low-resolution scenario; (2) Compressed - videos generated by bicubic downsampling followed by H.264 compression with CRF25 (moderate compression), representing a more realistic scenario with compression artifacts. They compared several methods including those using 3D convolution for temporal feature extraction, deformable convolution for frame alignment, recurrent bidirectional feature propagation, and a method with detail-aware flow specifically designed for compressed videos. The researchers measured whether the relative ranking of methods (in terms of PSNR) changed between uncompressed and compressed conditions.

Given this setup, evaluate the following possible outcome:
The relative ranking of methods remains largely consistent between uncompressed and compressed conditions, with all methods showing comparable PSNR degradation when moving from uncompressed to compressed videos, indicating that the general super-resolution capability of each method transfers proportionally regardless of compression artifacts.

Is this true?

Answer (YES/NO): NO